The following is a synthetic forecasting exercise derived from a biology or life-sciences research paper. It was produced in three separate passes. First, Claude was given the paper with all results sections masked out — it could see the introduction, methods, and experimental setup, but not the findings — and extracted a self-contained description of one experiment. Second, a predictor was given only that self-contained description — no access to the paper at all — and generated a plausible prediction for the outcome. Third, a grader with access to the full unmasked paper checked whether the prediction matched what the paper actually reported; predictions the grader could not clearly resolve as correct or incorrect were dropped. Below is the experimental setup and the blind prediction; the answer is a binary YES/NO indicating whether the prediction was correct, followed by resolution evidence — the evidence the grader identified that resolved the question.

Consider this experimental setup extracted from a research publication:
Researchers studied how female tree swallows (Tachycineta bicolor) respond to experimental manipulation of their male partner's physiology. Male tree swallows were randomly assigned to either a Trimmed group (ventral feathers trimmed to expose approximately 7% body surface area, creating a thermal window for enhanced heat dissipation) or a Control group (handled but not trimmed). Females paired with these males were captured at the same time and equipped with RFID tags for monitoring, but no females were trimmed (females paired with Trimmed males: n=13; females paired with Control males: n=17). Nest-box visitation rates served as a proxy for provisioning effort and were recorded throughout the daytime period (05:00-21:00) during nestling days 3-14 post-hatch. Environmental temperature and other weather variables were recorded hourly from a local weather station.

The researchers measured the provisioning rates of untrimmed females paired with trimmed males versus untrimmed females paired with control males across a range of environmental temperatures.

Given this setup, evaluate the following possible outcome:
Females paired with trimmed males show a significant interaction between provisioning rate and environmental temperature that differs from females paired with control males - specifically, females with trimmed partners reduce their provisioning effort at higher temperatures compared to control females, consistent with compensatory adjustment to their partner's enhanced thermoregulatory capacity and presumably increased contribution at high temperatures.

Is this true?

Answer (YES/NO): NO